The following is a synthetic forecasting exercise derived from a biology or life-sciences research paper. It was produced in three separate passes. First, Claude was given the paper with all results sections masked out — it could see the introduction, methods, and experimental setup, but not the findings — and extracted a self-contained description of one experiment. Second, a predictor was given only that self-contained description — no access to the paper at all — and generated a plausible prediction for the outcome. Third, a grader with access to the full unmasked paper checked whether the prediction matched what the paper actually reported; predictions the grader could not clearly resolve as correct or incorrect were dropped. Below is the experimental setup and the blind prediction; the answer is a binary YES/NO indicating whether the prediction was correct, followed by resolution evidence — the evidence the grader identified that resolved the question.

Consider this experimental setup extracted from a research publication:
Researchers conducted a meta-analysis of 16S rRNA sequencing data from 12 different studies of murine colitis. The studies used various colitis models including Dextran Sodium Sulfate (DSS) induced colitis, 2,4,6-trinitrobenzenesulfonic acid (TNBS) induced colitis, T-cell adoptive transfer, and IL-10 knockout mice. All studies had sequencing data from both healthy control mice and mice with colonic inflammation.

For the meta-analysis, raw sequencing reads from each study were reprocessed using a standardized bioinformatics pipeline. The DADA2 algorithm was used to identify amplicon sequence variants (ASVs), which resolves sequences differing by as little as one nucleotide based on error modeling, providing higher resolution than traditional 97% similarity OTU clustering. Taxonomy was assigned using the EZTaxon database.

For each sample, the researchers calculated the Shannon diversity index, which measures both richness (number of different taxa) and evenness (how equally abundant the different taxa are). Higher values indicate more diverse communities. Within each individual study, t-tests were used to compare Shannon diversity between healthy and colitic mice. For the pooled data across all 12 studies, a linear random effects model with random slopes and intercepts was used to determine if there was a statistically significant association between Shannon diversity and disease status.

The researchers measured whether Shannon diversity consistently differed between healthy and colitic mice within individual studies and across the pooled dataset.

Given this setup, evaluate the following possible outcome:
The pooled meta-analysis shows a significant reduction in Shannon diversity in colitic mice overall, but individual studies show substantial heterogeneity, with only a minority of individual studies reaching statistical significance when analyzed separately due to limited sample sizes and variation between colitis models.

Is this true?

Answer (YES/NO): NO